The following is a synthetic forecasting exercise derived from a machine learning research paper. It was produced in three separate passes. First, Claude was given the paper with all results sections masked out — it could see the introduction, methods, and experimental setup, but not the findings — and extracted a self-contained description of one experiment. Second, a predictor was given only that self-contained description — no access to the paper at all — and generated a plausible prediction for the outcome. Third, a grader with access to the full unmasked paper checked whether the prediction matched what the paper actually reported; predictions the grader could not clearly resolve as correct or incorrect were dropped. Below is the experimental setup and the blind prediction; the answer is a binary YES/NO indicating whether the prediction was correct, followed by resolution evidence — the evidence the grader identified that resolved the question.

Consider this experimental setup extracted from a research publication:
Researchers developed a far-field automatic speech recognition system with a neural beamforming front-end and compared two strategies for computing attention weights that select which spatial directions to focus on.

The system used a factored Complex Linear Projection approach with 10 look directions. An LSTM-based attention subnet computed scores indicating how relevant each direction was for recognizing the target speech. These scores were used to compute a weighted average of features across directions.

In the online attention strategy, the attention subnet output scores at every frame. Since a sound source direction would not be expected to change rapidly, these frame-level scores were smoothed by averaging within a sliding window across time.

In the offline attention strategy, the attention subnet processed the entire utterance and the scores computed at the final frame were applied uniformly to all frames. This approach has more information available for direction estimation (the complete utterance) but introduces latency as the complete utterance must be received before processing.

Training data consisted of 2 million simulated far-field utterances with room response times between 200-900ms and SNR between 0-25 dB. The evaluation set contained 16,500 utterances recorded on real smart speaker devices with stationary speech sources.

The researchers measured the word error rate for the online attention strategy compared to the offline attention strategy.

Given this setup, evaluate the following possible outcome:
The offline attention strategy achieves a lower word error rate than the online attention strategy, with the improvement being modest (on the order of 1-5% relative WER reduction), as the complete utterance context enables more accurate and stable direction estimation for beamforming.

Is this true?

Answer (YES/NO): NO